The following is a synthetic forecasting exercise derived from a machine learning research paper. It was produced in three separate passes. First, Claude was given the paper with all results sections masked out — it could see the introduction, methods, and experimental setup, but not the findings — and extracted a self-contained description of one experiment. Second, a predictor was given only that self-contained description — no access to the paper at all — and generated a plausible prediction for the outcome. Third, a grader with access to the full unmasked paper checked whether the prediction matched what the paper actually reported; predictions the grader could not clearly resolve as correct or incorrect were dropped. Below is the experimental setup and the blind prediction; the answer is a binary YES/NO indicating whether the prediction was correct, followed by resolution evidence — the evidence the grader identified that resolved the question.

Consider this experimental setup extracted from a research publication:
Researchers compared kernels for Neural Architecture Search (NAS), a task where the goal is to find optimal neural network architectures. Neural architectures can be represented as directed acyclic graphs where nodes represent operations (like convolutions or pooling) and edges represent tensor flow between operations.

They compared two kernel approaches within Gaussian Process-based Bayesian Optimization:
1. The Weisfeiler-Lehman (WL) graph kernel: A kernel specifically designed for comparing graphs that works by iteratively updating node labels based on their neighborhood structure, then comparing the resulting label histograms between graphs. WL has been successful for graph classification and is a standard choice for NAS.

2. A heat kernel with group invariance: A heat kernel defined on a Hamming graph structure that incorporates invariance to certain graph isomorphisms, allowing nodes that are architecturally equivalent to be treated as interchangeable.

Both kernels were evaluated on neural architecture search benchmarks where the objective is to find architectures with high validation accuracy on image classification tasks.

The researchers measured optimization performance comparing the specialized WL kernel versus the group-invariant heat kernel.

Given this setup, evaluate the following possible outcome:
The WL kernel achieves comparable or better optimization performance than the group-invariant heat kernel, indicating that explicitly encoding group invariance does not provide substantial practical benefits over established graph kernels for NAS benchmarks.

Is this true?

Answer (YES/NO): NO